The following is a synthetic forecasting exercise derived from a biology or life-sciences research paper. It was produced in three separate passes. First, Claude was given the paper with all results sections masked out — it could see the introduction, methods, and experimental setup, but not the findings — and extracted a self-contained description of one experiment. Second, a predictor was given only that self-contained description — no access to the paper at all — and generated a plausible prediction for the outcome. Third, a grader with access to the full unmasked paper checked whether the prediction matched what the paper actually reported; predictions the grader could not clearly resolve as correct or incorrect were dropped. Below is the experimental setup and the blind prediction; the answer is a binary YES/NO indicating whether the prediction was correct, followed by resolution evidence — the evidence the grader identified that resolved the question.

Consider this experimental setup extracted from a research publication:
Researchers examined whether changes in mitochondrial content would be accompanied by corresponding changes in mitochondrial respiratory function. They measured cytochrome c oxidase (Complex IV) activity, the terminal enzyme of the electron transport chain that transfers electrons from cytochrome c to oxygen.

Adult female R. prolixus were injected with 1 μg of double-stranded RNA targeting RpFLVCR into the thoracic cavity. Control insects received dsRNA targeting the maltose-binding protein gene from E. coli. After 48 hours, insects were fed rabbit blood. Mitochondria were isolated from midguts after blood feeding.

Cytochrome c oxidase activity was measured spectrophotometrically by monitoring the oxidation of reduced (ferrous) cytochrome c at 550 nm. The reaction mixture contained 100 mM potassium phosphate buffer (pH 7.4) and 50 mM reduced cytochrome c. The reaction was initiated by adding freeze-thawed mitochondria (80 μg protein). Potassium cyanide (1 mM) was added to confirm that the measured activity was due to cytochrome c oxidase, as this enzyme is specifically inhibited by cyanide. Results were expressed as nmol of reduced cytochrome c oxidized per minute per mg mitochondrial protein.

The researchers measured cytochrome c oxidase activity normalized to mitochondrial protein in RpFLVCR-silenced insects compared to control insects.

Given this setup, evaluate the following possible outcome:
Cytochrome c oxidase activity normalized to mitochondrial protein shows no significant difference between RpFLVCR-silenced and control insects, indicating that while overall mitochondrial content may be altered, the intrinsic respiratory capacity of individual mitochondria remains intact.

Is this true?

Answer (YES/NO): NO